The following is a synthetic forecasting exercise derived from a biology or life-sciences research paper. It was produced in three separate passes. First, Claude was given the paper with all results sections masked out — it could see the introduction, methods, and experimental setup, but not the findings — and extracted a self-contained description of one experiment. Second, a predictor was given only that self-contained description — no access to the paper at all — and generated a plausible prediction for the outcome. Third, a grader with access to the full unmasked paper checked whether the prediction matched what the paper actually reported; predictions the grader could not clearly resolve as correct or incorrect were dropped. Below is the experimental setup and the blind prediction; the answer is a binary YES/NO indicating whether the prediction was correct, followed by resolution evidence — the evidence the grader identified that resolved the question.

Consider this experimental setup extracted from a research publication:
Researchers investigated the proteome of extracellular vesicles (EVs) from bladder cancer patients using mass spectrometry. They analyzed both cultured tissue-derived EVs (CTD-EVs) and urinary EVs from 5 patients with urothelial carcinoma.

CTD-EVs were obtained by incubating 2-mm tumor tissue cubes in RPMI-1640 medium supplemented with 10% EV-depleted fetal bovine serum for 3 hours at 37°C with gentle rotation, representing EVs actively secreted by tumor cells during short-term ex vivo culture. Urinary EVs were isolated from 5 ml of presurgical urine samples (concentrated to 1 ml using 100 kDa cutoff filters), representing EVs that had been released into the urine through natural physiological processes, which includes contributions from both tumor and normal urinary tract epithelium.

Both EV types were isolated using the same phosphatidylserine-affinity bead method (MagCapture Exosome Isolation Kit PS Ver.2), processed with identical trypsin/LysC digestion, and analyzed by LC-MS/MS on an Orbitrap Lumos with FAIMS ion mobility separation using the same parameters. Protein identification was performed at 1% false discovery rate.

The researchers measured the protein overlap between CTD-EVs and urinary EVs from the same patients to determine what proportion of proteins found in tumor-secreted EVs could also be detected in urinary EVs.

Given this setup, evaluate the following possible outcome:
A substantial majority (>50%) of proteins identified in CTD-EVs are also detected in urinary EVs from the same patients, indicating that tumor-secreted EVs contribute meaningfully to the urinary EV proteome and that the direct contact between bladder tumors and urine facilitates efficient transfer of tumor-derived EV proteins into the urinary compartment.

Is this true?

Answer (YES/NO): NO